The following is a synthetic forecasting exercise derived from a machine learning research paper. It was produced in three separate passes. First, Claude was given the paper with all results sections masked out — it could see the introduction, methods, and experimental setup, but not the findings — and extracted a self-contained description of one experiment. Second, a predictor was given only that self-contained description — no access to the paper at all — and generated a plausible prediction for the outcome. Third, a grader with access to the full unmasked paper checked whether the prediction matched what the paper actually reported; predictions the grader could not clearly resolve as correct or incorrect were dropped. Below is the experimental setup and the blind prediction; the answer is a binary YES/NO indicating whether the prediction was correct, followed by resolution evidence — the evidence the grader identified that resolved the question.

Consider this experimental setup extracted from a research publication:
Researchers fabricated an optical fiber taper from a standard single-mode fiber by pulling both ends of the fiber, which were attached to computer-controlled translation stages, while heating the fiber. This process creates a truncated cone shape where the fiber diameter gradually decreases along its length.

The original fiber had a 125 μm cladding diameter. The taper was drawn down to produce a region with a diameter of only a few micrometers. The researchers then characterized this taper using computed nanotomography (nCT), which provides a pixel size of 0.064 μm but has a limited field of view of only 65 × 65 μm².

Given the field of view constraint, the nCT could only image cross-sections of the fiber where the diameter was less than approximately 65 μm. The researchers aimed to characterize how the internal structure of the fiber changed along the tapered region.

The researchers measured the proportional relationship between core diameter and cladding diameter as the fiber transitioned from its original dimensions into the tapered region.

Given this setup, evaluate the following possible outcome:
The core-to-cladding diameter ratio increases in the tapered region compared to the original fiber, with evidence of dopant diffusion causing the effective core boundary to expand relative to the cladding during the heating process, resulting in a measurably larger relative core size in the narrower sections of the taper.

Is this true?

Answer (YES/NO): NO